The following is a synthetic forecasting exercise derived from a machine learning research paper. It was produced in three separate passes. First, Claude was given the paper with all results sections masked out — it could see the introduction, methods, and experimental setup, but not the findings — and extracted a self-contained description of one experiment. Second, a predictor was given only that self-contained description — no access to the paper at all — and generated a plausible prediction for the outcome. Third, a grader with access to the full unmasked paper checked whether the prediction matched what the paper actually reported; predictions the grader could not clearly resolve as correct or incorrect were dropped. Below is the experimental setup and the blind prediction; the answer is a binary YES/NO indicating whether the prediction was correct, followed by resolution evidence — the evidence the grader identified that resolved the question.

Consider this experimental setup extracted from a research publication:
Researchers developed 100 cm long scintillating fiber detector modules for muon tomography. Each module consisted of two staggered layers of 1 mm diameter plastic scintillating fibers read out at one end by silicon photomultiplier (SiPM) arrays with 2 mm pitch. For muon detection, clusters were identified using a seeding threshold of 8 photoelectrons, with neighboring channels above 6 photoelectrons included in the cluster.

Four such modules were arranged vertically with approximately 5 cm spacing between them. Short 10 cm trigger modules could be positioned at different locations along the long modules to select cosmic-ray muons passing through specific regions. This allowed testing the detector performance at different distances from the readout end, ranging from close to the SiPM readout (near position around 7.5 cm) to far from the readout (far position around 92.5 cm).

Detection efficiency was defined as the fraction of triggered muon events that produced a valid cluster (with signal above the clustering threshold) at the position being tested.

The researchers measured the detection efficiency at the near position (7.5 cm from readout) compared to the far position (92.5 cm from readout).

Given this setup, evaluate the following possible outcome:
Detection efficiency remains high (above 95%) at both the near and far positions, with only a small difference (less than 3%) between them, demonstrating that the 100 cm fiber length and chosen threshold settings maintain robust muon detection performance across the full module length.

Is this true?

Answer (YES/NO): YES